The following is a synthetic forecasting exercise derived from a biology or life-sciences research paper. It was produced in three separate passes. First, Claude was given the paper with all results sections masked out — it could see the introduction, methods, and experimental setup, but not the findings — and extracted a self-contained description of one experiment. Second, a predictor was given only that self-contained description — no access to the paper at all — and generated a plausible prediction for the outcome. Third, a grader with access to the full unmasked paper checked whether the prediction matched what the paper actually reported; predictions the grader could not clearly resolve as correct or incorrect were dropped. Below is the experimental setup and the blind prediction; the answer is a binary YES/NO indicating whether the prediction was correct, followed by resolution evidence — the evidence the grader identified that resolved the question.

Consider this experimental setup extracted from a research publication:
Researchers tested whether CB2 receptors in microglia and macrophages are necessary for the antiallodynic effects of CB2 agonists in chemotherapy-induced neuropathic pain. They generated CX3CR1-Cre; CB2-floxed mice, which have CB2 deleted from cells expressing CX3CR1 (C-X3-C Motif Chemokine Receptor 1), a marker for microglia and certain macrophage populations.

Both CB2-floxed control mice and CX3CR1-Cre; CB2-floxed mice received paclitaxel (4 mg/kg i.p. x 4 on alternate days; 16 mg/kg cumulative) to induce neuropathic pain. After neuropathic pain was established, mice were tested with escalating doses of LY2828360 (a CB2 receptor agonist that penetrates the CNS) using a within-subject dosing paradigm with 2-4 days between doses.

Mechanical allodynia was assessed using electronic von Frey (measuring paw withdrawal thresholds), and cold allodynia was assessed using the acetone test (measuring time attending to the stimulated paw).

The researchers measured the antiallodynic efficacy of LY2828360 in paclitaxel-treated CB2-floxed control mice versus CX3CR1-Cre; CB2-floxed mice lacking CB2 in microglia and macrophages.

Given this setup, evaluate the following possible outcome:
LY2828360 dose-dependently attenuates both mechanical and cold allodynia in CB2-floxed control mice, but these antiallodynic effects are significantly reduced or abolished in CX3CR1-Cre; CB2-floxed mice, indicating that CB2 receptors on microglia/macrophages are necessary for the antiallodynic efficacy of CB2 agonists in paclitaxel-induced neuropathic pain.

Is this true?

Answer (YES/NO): NO